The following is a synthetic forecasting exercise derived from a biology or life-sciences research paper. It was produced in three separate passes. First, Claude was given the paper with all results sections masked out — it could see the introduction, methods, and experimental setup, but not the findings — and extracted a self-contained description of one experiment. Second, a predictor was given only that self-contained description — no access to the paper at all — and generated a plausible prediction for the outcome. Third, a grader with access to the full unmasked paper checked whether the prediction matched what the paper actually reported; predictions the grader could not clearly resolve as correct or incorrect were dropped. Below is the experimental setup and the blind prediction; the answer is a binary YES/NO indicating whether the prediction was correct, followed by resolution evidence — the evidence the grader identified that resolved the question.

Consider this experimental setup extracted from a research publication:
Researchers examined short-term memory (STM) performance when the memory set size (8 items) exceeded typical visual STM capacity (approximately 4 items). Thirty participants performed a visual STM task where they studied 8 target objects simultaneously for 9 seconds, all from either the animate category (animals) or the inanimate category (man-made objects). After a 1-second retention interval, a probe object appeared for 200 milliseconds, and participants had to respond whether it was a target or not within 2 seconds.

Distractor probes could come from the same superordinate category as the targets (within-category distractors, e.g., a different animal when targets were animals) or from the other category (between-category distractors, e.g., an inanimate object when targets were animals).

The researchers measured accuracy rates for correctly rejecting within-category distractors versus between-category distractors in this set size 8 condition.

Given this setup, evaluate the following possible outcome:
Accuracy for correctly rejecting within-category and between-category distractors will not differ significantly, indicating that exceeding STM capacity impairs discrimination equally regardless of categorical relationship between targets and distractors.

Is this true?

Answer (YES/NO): NO